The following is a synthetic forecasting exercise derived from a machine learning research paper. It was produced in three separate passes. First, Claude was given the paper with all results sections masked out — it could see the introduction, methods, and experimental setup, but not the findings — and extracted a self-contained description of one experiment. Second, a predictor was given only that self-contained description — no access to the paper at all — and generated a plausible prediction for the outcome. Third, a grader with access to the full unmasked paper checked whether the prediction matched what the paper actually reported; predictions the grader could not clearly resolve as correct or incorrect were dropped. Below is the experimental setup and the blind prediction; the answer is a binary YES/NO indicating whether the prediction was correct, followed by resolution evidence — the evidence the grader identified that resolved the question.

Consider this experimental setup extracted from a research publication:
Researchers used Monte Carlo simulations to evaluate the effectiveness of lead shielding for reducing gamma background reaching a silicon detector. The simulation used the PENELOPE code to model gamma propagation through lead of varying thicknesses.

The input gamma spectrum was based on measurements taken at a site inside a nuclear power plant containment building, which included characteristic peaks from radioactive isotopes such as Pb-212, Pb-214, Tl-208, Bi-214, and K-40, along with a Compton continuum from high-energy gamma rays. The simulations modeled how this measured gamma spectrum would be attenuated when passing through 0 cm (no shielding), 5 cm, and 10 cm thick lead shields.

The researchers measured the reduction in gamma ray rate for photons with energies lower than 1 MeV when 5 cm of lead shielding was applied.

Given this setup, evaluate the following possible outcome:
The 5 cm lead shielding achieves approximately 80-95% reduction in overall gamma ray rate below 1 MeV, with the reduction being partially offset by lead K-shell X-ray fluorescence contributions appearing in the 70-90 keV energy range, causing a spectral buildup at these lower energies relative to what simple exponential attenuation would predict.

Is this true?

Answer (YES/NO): NO